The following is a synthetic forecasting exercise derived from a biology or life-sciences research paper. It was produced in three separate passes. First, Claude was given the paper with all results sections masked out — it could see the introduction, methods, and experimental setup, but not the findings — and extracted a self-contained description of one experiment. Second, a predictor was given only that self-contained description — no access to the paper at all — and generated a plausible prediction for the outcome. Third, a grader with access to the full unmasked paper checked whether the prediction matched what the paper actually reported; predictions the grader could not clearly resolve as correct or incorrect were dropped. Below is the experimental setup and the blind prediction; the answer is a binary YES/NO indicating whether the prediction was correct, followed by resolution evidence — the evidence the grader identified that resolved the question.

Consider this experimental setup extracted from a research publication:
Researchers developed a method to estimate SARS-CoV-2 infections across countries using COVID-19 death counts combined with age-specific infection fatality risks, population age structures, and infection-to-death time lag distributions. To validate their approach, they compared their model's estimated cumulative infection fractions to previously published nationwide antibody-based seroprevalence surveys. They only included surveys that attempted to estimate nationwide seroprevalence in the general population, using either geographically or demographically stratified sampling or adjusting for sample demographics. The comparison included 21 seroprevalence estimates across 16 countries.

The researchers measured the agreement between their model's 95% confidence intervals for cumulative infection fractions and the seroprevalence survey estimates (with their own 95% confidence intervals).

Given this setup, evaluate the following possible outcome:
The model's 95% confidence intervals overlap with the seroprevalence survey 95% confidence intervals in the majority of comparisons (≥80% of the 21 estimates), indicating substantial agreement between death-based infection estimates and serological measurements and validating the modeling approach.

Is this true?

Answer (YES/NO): NO